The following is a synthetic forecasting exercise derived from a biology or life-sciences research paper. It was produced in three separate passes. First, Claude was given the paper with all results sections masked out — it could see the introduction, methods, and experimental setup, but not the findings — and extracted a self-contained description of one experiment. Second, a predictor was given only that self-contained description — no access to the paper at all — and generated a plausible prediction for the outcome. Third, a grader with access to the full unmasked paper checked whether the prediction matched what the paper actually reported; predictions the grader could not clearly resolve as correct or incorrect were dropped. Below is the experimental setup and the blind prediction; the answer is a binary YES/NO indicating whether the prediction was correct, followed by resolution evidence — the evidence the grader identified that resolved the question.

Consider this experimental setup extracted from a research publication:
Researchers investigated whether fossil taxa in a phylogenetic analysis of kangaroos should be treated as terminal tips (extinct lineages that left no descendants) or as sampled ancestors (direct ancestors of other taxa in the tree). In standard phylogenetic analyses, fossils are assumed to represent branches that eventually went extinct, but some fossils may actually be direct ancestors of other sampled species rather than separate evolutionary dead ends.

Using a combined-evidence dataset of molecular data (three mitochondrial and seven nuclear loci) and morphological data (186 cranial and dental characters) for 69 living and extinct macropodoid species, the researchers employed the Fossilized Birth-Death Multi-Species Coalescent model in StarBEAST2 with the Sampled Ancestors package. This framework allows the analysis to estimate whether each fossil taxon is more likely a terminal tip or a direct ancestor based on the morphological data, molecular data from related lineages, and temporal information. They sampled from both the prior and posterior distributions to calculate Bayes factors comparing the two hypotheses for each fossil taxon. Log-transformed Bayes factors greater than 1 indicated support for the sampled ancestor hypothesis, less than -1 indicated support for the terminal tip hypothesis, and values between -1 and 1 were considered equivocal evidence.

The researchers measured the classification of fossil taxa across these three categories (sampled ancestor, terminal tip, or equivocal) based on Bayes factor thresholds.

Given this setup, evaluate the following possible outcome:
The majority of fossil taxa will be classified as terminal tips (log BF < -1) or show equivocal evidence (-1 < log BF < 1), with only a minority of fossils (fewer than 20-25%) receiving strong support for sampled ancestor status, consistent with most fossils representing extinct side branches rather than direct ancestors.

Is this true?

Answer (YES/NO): YES